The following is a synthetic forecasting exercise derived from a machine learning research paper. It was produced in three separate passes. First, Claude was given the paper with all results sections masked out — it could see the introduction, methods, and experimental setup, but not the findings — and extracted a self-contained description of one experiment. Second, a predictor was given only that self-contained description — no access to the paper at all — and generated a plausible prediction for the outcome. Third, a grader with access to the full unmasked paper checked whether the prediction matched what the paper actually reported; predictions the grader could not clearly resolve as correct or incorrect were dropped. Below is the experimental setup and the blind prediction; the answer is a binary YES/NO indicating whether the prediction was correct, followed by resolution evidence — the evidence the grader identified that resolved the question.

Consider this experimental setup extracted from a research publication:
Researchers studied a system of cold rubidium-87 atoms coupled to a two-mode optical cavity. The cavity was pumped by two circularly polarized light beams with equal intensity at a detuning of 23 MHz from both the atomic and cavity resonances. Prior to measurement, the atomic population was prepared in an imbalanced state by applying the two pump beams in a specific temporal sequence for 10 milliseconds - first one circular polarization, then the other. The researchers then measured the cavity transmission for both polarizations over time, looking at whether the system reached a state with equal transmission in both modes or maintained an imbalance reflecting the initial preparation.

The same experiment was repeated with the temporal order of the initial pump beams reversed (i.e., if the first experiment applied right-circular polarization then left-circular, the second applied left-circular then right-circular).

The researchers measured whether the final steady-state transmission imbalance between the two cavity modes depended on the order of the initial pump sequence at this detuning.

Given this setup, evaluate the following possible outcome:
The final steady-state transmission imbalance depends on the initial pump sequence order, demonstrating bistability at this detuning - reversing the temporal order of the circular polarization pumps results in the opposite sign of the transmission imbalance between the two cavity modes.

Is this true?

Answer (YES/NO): NO